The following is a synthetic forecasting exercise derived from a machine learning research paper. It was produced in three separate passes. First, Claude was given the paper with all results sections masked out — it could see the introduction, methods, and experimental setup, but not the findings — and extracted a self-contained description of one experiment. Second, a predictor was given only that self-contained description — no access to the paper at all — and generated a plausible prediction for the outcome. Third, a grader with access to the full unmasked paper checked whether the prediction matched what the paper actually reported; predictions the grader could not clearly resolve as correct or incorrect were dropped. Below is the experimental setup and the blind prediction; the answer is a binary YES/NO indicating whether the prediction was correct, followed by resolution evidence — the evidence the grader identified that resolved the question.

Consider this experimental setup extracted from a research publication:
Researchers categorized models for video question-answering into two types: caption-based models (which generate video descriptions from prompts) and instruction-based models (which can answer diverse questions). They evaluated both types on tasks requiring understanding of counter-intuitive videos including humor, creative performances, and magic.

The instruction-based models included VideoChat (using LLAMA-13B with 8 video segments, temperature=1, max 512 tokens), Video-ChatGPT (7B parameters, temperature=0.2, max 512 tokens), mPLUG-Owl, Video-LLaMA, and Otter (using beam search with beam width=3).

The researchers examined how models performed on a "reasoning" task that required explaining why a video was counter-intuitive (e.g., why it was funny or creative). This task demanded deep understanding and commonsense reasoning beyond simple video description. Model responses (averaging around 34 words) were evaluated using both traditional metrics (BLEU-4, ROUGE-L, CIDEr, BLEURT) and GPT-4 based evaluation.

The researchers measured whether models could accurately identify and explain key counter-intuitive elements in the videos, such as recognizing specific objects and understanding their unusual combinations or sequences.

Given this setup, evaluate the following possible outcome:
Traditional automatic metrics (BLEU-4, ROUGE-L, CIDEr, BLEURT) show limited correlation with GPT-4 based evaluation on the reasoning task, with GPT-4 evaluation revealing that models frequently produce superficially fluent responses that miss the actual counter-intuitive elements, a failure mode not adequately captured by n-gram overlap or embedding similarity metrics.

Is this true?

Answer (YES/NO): YES